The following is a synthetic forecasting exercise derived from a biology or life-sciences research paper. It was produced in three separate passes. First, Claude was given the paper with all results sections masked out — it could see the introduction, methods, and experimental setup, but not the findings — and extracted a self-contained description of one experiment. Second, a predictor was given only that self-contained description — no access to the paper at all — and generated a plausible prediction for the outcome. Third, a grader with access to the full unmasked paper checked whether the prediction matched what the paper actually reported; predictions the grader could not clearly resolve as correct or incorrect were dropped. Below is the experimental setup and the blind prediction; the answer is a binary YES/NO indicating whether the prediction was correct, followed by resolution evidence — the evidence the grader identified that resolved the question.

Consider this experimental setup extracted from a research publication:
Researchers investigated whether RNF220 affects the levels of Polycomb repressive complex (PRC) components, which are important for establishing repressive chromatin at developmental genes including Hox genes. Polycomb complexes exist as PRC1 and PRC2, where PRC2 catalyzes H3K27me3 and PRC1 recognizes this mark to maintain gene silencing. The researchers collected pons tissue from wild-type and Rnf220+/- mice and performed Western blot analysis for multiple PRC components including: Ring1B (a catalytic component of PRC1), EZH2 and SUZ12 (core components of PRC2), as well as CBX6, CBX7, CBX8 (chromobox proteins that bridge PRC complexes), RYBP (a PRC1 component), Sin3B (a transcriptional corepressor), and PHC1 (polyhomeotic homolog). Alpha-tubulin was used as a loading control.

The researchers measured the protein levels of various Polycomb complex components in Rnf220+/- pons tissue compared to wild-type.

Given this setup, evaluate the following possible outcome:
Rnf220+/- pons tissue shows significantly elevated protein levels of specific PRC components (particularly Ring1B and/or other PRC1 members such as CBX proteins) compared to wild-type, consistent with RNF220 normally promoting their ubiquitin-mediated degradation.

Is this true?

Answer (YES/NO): NO